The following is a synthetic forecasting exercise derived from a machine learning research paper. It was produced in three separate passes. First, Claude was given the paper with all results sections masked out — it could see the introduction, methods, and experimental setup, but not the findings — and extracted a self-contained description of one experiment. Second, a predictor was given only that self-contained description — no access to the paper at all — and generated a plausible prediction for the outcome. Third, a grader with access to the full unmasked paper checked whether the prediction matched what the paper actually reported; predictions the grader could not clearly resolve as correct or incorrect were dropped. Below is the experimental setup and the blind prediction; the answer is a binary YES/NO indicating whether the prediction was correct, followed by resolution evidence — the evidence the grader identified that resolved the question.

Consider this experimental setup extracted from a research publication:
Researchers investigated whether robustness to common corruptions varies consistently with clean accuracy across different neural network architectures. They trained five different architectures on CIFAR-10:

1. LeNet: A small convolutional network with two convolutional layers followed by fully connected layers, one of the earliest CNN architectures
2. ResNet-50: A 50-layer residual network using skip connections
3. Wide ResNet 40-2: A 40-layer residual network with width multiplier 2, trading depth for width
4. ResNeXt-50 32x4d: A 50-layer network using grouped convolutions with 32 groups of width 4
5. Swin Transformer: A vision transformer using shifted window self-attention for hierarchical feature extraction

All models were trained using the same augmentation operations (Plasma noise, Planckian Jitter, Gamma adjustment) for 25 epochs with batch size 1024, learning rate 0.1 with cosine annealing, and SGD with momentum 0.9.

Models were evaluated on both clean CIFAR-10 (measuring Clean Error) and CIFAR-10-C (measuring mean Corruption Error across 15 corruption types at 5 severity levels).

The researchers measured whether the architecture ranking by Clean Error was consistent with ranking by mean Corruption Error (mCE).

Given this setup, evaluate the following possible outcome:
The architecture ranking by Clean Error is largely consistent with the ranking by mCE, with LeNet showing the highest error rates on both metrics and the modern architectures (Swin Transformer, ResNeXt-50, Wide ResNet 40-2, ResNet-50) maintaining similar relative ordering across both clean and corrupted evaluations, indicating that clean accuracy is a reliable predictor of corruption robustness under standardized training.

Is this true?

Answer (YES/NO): YES